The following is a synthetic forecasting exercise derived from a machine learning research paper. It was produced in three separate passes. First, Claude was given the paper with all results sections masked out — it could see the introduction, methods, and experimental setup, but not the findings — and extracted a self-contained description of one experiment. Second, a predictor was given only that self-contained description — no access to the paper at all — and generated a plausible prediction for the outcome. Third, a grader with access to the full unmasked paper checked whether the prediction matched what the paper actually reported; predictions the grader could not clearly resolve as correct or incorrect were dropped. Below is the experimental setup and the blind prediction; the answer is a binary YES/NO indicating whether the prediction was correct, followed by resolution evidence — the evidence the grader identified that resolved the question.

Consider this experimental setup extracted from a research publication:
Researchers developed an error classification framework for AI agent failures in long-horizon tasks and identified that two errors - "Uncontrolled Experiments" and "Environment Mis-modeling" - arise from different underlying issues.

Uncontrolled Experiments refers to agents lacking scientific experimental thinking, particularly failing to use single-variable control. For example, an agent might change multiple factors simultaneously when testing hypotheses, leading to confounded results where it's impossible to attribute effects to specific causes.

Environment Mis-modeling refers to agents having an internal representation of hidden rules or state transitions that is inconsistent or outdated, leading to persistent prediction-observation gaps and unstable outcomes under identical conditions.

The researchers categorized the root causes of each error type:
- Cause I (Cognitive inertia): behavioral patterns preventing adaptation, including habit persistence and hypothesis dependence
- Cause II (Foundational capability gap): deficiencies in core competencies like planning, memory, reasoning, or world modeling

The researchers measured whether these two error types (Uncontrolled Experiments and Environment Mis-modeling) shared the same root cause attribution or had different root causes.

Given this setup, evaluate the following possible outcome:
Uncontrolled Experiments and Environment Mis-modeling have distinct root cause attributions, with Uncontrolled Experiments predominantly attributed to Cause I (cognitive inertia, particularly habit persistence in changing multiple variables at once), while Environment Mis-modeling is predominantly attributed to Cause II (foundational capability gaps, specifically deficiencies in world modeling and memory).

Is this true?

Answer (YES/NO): NO